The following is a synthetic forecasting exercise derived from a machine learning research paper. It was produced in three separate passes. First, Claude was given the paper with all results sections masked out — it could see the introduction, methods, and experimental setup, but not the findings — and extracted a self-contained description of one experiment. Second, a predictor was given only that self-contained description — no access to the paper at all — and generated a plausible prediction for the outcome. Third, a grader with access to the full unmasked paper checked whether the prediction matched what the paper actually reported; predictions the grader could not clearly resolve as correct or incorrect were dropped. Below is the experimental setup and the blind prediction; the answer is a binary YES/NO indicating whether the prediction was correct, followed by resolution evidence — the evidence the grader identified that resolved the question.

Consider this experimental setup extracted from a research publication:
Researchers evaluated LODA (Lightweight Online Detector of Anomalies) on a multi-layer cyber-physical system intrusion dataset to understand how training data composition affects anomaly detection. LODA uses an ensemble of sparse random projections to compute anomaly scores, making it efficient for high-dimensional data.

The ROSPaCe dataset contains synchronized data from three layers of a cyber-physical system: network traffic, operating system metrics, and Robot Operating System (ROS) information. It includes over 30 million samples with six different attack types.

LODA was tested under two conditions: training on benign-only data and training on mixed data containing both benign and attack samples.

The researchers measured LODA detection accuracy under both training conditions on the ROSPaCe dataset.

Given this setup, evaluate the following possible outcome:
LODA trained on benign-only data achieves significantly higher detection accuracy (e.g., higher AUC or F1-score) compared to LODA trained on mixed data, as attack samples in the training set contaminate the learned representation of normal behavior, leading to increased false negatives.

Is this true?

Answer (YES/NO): YES